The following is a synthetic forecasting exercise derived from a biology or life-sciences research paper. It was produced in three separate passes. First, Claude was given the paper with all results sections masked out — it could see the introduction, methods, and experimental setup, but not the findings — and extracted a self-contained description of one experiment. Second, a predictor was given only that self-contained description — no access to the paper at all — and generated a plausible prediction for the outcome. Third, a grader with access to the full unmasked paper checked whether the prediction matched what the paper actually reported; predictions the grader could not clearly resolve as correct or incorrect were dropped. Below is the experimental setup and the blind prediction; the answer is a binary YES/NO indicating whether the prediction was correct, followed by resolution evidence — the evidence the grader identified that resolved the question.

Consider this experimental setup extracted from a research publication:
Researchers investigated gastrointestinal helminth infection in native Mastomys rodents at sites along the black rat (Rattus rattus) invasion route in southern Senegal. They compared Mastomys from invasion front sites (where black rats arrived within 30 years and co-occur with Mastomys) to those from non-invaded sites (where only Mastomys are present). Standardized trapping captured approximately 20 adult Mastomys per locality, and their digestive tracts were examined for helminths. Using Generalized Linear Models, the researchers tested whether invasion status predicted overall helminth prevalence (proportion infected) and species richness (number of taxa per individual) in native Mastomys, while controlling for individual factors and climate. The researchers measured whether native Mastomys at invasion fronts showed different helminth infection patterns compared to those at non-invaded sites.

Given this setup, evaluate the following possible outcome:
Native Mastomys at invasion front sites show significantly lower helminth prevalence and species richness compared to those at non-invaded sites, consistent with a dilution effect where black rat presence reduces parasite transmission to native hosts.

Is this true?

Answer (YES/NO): NO